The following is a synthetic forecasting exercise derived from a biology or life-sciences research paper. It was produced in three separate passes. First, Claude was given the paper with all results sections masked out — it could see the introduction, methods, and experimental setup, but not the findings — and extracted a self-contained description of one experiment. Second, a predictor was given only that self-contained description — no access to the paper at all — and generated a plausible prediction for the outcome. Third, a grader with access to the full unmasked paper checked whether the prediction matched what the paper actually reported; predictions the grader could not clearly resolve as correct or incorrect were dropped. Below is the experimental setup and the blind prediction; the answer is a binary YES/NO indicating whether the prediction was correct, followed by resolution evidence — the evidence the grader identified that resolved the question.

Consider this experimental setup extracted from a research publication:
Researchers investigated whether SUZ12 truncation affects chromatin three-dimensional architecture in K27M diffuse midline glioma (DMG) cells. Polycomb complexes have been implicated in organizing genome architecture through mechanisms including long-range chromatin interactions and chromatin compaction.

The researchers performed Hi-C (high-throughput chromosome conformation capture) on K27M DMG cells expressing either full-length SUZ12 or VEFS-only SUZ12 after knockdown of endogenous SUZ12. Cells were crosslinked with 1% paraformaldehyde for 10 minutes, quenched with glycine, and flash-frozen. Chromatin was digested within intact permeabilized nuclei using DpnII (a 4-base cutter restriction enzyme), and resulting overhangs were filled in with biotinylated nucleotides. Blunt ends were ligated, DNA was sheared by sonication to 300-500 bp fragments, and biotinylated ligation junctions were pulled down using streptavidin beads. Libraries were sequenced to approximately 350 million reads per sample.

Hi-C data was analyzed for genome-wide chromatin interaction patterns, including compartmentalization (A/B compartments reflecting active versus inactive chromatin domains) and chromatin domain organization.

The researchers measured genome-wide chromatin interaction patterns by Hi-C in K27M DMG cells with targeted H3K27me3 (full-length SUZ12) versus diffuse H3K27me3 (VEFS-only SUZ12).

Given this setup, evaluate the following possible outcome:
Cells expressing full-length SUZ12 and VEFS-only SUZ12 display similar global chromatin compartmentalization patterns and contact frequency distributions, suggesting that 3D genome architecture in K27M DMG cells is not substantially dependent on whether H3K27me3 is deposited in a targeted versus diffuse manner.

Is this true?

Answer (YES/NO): NO